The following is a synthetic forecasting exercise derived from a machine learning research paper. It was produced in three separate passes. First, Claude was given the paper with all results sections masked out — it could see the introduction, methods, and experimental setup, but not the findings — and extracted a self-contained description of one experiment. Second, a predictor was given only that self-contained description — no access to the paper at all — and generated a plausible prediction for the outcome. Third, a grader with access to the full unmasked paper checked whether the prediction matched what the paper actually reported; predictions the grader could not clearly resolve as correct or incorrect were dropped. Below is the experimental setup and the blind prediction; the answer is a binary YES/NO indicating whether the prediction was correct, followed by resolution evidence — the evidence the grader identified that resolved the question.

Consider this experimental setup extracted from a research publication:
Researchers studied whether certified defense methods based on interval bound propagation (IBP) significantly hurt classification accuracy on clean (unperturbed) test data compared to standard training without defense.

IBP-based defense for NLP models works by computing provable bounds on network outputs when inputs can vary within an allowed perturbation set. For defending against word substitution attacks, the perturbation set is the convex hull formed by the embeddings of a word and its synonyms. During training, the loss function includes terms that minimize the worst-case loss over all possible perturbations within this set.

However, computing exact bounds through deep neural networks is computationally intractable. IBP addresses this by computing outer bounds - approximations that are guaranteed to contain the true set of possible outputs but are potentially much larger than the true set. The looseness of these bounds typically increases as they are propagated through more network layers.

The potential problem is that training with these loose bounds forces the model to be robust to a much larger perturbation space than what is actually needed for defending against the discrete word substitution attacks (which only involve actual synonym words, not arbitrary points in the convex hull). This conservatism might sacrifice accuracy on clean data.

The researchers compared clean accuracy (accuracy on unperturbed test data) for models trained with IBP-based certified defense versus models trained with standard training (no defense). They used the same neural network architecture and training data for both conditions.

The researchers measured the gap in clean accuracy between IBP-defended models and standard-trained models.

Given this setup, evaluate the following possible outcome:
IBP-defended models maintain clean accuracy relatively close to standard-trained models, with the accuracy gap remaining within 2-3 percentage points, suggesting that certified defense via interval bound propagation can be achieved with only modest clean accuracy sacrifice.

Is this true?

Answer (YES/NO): NO